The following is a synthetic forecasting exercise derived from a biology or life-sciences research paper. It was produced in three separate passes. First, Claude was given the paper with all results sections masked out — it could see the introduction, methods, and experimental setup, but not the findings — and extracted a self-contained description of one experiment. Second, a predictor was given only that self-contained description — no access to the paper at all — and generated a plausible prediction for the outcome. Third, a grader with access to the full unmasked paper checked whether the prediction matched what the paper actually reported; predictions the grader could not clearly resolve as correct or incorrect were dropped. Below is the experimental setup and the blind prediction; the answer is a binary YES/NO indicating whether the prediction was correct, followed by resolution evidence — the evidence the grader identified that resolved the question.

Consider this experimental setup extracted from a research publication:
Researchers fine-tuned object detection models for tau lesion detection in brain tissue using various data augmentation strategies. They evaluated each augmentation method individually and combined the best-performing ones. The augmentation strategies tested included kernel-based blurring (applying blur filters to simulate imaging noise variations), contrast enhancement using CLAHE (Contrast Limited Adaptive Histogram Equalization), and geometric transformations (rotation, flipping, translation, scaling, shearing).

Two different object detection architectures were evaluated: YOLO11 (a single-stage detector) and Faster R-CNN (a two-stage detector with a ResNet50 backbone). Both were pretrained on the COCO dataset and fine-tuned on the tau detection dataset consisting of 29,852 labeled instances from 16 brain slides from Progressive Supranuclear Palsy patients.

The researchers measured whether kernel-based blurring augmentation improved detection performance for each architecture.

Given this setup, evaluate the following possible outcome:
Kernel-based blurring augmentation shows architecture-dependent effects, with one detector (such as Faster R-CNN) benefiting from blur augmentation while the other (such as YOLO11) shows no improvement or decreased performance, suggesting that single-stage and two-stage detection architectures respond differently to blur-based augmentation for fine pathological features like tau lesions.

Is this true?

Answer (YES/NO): YES